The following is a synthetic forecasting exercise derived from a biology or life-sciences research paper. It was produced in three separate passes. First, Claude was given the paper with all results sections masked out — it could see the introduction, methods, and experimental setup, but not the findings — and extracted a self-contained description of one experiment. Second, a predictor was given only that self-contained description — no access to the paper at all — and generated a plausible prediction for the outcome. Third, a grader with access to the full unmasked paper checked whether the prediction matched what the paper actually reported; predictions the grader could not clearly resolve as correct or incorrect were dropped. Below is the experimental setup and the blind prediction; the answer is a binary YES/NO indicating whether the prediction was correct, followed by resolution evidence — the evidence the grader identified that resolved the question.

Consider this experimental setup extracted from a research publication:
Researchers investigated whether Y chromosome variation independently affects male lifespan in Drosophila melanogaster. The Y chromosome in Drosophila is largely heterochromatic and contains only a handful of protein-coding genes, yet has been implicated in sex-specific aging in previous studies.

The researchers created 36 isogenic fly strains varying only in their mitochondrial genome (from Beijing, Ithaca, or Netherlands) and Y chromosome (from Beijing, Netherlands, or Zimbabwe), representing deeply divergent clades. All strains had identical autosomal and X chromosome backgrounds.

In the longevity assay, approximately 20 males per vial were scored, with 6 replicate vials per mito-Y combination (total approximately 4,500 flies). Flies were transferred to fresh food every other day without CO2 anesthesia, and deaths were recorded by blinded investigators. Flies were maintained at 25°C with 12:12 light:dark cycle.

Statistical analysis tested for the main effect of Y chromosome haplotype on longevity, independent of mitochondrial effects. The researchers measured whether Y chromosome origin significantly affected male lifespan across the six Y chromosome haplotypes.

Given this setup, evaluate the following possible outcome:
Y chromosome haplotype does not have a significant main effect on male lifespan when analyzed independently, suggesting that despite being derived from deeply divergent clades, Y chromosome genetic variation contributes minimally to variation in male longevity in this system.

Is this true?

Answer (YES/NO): NO